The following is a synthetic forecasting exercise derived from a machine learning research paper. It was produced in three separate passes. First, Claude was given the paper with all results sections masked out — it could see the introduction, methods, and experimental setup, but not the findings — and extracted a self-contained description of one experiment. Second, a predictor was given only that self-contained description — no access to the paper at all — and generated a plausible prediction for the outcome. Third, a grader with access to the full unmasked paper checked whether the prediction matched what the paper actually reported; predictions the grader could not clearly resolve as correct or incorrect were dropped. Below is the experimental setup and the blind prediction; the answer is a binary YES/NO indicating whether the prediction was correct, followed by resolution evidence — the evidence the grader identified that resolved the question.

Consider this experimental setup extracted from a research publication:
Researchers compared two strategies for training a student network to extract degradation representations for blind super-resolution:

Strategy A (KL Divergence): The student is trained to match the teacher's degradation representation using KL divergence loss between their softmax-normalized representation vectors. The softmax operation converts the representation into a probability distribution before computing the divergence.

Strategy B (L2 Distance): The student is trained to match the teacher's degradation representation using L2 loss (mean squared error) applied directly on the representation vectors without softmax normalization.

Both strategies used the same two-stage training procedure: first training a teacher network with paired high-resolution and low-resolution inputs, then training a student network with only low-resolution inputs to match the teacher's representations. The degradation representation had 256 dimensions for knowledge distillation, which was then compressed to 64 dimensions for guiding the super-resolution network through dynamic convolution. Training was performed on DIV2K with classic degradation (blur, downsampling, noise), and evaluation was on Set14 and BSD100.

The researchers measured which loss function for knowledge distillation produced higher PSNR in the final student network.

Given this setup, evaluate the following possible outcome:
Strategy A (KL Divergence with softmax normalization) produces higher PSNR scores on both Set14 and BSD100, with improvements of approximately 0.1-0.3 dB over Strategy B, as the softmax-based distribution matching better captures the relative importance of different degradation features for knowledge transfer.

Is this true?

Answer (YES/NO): NO